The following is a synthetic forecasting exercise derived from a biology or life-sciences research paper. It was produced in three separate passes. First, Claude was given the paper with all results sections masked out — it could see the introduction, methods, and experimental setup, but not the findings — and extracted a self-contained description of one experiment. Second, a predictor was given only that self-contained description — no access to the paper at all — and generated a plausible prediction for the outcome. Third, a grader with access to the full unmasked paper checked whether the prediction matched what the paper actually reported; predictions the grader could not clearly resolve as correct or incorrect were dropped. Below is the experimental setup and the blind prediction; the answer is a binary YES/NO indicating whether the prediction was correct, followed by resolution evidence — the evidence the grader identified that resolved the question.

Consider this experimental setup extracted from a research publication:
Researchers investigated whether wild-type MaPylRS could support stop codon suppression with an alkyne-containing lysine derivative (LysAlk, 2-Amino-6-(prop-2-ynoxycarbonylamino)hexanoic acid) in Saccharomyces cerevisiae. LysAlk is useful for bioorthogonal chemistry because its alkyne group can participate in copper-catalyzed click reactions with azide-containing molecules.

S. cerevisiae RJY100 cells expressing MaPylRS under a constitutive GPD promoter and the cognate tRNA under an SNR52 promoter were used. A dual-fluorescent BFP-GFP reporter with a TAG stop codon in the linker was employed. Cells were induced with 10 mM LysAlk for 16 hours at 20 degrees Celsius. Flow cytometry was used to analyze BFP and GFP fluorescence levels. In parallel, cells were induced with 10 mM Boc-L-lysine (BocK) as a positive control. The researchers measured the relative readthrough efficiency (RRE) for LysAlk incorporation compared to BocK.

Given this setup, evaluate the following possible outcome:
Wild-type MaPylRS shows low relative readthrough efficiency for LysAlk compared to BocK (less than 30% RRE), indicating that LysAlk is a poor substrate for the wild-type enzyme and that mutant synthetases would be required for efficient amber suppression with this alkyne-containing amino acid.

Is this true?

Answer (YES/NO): YES